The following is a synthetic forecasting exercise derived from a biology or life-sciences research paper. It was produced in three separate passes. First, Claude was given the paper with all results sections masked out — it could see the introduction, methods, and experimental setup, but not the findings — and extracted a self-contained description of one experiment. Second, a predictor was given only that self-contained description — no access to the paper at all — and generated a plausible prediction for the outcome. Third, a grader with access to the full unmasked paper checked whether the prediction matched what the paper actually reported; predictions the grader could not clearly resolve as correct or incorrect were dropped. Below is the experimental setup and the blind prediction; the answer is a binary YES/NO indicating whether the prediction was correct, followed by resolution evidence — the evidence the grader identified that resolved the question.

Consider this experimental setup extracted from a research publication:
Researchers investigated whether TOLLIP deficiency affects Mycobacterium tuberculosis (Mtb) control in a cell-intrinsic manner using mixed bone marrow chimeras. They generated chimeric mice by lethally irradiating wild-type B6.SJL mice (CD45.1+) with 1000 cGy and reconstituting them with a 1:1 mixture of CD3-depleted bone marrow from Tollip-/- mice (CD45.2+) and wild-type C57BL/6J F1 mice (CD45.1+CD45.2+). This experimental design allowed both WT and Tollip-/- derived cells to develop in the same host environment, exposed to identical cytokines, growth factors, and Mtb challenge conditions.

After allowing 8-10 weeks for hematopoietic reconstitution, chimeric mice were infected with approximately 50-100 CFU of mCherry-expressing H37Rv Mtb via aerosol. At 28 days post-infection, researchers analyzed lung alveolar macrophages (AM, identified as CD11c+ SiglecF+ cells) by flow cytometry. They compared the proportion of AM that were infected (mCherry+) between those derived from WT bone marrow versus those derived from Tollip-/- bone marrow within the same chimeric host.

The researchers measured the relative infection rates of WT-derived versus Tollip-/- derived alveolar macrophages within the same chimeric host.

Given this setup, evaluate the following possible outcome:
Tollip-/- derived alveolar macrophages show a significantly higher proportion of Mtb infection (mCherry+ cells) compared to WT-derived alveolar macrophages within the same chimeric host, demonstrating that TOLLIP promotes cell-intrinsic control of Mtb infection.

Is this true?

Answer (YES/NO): YES